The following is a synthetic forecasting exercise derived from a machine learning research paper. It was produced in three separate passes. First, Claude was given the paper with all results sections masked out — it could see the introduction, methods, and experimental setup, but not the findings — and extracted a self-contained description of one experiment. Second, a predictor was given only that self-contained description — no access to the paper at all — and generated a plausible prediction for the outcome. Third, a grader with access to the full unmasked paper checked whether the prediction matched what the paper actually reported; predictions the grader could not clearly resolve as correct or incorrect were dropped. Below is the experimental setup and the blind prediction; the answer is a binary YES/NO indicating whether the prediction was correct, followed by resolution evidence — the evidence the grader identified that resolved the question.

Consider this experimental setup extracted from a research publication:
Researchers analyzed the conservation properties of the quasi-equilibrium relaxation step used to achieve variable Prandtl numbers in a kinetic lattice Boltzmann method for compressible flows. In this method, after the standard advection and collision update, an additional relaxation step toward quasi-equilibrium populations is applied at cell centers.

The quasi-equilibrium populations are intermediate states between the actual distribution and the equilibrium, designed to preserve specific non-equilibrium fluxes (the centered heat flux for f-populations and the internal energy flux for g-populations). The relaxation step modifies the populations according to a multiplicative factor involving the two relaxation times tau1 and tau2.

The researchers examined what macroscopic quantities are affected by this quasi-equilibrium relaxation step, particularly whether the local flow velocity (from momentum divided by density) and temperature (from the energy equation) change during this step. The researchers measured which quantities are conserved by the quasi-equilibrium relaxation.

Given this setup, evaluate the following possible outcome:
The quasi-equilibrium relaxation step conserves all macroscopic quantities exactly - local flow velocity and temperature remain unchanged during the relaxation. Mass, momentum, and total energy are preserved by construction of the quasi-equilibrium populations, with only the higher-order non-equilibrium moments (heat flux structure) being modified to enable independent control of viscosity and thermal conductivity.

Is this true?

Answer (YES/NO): YES